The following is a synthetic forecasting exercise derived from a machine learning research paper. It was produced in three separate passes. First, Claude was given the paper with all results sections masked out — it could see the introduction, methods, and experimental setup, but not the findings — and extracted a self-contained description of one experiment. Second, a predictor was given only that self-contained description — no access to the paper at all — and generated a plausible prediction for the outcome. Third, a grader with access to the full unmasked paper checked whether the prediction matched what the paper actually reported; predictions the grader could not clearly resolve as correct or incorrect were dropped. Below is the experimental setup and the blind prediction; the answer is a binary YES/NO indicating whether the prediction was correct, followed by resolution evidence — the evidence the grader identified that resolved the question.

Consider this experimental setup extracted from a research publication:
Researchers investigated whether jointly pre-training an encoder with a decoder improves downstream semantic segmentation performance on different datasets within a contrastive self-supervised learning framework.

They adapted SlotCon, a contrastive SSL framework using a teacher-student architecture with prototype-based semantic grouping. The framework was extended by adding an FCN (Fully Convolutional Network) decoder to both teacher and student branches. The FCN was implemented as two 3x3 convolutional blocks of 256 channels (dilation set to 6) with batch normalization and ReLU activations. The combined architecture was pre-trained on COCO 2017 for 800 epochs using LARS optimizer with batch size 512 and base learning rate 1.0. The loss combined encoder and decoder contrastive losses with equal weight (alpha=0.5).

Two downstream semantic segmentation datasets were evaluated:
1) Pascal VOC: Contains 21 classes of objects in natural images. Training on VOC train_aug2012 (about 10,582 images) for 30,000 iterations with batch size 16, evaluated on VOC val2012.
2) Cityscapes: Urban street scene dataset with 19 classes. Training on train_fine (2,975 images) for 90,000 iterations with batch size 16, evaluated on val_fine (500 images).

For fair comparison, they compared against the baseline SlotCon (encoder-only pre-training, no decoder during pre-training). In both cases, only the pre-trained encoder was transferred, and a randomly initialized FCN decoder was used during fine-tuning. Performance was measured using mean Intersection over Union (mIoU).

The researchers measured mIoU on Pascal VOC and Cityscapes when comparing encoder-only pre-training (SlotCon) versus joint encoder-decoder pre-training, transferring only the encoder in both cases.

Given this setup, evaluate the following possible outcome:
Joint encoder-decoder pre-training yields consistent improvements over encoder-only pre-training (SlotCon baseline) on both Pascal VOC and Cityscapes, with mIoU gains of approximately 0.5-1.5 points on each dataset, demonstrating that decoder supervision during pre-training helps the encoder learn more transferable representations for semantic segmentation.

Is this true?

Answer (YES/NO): NO